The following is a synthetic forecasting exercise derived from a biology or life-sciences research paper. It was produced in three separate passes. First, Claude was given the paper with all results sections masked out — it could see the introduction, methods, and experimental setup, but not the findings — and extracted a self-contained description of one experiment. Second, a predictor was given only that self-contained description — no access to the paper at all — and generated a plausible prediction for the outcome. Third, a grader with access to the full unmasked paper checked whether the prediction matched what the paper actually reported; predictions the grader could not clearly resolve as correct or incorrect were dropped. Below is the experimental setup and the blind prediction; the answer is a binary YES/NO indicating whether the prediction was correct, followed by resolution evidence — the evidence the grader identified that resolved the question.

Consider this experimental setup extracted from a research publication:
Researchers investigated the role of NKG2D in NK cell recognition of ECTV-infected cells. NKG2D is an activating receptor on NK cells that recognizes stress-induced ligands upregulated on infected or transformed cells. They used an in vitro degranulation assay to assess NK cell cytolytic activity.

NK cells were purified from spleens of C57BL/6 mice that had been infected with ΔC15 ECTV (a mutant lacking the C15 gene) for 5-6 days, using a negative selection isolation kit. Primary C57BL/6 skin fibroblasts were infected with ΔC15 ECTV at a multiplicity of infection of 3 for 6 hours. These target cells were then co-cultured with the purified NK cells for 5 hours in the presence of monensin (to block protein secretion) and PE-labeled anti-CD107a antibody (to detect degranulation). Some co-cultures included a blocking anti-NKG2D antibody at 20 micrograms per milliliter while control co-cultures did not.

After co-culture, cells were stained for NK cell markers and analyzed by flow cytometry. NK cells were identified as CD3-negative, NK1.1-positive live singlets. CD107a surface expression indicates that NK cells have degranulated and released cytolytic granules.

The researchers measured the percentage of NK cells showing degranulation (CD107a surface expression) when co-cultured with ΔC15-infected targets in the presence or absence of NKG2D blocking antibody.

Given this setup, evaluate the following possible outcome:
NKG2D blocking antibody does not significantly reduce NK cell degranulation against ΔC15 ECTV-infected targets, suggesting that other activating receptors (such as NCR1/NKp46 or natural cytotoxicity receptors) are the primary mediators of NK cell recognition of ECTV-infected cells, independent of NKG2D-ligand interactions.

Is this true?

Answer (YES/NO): NO